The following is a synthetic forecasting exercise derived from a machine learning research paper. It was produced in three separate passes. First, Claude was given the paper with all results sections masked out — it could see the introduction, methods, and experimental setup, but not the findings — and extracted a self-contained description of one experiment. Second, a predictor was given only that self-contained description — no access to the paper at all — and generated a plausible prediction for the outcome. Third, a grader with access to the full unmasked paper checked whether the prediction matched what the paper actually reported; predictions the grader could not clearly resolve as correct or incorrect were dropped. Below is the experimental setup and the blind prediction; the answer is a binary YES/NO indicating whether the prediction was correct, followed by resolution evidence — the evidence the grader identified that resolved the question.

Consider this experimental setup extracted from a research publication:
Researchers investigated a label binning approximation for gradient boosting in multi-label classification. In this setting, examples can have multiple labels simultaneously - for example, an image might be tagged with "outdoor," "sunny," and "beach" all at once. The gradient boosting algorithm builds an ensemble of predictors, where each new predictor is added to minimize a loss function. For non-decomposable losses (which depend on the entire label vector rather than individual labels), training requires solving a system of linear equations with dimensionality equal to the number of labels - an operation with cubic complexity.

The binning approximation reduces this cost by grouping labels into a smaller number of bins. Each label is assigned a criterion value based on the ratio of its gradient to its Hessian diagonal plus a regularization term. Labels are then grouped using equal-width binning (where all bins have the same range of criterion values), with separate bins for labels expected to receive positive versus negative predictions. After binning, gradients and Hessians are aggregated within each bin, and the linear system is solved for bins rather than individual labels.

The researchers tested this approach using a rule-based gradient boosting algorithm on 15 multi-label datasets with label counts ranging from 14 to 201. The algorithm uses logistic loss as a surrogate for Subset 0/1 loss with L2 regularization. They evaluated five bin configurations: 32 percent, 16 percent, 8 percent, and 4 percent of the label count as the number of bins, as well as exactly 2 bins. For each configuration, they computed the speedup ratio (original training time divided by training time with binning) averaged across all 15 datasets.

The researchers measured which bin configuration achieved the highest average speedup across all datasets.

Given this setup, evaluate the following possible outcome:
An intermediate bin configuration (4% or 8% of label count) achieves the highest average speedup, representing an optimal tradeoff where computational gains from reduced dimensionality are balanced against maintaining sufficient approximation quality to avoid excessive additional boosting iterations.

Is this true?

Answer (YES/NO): YES